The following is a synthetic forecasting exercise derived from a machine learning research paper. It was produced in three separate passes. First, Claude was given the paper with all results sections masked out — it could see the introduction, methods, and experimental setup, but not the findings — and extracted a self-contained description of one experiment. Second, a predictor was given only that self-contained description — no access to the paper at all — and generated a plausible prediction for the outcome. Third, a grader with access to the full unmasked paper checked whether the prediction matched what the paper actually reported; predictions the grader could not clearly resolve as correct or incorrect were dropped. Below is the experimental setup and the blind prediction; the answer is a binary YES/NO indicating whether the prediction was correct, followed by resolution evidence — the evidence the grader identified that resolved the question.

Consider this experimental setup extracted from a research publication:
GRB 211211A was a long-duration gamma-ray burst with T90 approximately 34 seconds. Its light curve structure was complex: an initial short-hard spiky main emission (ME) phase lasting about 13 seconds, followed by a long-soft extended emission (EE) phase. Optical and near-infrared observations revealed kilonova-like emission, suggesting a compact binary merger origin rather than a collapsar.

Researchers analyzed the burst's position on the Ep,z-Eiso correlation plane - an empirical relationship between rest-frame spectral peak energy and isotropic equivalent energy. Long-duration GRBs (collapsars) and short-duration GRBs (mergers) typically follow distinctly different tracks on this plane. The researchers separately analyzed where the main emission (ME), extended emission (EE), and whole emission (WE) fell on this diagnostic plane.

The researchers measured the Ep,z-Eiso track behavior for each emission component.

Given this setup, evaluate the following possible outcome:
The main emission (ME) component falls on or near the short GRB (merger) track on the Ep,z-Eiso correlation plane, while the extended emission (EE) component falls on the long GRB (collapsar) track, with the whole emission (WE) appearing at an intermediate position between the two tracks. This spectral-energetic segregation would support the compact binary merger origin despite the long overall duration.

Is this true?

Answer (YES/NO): NO